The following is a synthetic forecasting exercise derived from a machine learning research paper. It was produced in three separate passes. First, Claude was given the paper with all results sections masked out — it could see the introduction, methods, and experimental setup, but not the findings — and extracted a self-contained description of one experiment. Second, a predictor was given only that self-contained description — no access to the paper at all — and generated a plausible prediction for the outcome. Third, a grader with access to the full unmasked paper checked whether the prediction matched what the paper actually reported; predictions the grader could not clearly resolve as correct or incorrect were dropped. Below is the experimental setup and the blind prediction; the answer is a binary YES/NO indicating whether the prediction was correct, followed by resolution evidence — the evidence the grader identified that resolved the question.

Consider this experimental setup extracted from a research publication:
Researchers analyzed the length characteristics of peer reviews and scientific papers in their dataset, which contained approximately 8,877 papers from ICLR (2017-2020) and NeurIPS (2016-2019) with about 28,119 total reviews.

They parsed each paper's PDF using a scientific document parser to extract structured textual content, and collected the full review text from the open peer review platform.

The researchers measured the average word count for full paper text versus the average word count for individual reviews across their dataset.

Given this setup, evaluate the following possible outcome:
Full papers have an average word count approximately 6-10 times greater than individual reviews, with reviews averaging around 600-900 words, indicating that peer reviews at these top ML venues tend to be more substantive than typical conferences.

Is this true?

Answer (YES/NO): NO